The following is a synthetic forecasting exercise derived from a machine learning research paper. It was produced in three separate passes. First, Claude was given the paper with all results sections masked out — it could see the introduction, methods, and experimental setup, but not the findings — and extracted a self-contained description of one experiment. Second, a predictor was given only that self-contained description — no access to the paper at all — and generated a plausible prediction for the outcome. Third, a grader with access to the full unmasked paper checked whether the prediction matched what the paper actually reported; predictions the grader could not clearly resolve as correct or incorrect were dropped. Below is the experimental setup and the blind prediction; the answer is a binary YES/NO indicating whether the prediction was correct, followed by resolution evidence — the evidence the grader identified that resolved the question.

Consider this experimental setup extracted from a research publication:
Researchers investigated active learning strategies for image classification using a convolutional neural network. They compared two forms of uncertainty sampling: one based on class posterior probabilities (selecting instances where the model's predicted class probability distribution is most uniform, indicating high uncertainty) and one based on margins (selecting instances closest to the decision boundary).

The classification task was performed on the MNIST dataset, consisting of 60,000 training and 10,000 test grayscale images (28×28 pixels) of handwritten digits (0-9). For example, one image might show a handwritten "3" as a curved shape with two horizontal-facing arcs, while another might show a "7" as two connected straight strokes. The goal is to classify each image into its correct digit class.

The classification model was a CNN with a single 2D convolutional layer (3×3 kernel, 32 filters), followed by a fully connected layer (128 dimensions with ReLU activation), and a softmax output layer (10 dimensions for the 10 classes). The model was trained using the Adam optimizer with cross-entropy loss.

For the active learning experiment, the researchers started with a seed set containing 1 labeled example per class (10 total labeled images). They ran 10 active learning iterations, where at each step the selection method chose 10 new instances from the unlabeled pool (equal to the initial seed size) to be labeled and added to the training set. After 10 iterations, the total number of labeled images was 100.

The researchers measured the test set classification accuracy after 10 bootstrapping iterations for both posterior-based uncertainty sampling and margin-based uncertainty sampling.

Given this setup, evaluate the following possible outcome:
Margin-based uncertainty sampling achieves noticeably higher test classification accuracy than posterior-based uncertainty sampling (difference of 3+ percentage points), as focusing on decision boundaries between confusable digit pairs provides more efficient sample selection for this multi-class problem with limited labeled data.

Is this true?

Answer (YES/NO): YES